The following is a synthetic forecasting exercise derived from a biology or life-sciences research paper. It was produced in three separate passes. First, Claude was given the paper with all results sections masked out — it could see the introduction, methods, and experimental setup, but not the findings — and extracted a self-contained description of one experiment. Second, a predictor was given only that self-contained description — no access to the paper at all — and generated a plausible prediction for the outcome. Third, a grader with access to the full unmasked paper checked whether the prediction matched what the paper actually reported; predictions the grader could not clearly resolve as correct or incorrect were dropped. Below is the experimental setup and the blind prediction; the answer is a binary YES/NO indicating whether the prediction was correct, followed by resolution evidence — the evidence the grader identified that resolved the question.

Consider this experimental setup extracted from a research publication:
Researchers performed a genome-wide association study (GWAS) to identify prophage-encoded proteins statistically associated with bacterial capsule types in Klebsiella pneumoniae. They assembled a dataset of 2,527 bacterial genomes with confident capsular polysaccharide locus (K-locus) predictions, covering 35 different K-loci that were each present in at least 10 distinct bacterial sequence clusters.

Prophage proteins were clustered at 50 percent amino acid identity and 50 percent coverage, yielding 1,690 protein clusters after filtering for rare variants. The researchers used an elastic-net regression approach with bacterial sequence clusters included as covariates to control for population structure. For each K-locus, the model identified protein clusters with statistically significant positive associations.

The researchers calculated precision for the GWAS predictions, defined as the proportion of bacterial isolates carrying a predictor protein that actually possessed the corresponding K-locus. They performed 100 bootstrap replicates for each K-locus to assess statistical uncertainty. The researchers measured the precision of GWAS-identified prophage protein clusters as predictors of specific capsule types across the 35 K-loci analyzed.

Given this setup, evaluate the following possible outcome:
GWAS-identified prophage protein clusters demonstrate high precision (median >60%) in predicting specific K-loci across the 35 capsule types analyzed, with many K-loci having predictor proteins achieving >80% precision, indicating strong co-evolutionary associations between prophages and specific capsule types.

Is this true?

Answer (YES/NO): NO